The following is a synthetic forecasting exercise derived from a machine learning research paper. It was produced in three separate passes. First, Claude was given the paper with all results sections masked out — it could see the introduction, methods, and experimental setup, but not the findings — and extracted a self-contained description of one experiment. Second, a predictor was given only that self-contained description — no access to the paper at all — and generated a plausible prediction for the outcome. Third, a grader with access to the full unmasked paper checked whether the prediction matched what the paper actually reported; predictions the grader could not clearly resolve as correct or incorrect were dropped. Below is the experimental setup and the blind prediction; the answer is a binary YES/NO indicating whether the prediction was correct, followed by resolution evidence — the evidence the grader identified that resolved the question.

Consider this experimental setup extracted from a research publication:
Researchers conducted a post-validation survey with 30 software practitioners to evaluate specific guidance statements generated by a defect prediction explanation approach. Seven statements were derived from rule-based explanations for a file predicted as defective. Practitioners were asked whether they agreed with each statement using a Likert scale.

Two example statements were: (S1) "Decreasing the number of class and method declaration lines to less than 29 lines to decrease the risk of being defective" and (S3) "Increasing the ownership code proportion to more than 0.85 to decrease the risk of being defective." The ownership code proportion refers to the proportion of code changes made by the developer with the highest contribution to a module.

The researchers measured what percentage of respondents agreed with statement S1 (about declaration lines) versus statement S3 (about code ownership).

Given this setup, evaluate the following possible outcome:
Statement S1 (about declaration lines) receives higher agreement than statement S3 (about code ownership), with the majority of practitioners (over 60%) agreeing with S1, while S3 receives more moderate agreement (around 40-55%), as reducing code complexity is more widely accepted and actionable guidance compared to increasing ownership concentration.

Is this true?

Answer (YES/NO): NO